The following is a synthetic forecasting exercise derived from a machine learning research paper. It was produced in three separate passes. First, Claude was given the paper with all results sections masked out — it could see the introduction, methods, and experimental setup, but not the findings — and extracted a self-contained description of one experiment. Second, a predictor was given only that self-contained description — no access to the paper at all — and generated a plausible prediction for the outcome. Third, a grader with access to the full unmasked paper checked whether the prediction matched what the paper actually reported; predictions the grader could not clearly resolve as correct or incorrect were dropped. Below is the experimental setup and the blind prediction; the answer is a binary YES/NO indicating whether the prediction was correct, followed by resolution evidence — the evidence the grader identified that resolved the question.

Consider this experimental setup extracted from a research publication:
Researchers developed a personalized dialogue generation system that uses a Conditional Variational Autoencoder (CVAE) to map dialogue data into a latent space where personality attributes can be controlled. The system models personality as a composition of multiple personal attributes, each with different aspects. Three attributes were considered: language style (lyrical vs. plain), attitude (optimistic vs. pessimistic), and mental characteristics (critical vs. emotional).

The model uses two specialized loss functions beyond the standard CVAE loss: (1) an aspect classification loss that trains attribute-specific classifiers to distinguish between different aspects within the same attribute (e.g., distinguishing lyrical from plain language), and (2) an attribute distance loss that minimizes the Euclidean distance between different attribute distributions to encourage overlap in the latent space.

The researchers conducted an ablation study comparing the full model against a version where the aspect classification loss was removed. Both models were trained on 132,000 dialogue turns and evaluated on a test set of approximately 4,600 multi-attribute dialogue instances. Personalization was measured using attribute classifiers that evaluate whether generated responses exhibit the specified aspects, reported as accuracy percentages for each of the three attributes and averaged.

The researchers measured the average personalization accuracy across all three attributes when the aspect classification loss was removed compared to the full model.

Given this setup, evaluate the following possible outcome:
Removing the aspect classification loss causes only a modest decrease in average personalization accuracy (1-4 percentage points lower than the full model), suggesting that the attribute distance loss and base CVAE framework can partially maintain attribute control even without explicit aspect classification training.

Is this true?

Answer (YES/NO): NO